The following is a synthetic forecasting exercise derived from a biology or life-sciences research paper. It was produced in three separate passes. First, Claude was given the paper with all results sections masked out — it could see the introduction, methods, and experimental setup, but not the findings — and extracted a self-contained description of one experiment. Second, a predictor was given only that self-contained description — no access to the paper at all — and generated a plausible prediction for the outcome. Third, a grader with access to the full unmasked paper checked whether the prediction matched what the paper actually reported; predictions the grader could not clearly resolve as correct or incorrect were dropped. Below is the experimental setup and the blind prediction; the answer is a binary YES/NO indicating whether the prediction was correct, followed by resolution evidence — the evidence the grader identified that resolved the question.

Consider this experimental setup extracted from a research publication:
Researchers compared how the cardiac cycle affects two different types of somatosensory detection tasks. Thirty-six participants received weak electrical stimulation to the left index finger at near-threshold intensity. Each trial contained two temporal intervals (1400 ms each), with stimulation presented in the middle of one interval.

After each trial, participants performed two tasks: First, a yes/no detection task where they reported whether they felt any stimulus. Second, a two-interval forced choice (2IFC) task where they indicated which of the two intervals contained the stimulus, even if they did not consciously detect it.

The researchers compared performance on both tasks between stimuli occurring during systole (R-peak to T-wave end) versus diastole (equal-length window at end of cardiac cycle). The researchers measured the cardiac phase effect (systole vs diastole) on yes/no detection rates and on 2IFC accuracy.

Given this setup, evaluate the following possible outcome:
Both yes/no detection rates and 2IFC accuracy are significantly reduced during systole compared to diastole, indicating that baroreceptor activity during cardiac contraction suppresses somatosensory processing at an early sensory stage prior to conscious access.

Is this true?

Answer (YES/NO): NO